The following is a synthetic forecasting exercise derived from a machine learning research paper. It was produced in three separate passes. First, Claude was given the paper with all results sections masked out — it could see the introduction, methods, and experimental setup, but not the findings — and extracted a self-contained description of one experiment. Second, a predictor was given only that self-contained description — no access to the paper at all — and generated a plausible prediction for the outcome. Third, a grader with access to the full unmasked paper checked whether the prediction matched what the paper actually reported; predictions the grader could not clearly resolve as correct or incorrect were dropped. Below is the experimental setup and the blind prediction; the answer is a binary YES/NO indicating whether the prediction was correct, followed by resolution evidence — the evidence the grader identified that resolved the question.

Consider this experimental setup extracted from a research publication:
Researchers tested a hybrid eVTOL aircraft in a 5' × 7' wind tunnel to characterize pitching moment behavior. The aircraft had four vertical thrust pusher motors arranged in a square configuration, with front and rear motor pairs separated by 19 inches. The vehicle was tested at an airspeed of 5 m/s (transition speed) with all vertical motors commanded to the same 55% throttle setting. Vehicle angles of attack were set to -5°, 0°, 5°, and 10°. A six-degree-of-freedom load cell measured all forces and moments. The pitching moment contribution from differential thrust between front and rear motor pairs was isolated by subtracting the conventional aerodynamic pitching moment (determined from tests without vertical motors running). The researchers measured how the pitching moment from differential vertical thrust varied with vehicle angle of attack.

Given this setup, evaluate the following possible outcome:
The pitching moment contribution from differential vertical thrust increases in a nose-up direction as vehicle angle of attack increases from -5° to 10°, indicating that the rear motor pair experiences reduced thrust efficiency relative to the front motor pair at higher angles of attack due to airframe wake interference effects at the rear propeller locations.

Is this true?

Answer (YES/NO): YES